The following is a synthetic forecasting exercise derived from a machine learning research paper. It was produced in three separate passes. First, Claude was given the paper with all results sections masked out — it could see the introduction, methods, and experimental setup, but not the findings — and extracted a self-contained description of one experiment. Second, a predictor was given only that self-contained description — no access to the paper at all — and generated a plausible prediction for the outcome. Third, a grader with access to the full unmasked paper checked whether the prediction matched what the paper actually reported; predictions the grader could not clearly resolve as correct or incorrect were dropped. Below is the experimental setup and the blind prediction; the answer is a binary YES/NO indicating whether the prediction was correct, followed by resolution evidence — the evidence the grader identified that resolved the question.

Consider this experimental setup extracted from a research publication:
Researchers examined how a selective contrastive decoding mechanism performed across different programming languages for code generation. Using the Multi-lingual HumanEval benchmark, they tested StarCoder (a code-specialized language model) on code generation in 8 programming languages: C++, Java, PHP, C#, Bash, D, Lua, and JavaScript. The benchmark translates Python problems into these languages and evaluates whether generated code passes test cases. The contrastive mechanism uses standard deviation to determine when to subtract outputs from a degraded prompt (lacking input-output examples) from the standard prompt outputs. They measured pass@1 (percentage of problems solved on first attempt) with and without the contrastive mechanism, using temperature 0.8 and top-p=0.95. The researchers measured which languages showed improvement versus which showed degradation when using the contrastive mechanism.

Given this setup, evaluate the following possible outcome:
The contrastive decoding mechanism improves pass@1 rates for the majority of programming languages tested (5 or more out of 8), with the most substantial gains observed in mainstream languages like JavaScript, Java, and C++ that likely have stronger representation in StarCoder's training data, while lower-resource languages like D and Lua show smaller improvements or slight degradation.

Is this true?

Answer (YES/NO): NO